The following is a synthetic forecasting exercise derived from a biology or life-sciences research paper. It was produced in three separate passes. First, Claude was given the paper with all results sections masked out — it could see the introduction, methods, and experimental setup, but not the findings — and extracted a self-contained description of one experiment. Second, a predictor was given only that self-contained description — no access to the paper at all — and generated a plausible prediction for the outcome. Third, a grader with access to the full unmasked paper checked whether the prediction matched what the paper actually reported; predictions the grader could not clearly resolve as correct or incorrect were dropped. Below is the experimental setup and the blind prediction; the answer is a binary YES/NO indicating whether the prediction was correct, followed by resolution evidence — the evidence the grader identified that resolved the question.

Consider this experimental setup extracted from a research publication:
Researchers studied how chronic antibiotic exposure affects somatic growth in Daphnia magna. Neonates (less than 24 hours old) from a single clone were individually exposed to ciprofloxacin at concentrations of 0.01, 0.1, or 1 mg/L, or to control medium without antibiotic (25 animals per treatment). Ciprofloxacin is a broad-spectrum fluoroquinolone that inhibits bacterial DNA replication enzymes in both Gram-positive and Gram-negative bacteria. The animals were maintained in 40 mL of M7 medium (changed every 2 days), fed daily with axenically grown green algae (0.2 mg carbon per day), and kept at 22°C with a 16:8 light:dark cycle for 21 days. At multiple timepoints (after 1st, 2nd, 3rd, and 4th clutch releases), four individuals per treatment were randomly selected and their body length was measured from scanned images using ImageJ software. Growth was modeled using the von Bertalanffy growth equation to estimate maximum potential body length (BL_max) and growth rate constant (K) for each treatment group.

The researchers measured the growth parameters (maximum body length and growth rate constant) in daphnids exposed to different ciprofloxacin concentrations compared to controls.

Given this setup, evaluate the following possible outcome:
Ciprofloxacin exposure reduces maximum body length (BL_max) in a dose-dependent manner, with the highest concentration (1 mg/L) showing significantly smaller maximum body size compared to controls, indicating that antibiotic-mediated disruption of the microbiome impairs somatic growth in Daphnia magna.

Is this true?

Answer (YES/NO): NO